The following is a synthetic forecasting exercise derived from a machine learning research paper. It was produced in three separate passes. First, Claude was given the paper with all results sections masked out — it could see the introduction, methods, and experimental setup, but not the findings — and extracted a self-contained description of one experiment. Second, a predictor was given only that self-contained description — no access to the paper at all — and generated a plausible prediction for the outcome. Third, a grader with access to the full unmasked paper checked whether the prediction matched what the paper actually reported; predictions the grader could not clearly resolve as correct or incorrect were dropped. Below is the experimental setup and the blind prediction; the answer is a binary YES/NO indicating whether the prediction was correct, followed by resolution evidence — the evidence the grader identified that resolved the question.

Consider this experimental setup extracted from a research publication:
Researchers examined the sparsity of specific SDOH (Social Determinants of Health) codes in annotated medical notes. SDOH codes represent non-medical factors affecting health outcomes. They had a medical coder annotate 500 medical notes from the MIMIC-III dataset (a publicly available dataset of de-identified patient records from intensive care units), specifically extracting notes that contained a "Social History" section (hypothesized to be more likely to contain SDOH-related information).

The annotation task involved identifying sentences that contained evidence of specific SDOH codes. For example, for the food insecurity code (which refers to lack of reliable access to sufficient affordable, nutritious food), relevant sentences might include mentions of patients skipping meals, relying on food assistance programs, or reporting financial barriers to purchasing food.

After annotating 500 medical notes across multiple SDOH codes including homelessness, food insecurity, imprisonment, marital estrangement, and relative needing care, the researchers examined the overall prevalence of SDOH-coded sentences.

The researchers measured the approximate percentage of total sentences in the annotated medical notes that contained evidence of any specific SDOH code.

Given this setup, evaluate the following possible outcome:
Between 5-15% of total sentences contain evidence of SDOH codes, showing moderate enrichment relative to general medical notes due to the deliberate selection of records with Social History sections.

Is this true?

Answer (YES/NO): NO